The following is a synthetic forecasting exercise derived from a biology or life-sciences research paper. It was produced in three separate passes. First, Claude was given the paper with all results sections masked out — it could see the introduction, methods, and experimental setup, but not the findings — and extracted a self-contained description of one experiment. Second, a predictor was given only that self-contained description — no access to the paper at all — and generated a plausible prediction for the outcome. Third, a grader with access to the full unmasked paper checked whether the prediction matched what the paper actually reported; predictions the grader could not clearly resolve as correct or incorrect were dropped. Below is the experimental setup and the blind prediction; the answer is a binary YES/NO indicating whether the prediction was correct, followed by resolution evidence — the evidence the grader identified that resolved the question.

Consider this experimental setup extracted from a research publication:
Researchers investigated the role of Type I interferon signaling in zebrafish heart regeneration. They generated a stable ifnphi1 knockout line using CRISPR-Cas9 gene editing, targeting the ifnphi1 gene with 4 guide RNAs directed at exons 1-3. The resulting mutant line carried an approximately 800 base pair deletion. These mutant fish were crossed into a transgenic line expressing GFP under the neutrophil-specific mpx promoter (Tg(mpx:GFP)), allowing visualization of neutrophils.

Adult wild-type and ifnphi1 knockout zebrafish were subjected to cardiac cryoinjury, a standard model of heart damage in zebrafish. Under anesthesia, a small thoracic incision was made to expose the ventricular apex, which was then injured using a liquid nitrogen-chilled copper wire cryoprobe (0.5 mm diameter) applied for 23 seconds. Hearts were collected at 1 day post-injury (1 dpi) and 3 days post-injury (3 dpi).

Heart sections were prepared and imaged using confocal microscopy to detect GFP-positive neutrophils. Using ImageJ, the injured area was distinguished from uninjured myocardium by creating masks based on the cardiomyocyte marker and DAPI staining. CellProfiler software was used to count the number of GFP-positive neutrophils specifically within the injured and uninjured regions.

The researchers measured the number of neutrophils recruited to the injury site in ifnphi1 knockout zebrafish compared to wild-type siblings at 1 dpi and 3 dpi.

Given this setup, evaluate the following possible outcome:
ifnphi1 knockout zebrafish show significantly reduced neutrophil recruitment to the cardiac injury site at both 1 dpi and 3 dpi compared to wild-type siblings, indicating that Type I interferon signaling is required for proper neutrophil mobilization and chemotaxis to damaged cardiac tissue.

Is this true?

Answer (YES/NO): YES